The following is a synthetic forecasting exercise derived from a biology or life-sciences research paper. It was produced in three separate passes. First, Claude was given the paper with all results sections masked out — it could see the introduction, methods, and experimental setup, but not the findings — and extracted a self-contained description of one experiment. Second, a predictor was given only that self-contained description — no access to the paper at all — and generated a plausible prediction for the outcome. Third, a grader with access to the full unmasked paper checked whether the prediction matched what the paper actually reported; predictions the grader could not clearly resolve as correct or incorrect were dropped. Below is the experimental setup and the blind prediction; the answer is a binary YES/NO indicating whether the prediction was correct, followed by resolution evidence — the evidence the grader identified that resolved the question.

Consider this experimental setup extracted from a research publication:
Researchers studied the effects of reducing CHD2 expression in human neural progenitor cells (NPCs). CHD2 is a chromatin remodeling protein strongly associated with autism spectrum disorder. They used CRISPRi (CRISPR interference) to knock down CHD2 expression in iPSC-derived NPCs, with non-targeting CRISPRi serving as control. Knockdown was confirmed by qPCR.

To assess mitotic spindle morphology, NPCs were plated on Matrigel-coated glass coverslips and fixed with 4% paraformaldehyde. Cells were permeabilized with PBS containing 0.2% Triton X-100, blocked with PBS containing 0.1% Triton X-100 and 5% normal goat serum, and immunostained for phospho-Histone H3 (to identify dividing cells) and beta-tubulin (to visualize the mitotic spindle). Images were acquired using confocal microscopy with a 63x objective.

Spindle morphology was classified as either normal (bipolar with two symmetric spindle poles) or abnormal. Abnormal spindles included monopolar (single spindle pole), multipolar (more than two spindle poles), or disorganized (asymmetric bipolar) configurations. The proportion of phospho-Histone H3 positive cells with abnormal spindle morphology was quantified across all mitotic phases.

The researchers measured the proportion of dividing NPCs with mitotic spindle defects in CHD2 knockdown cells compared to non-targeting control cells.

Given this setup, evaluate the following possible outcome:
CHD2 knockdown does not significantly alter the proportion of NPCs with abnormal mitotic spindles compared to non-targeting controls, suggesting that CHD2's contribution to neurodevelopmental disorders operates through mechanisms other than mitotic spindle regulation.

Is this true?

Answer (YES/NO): NO